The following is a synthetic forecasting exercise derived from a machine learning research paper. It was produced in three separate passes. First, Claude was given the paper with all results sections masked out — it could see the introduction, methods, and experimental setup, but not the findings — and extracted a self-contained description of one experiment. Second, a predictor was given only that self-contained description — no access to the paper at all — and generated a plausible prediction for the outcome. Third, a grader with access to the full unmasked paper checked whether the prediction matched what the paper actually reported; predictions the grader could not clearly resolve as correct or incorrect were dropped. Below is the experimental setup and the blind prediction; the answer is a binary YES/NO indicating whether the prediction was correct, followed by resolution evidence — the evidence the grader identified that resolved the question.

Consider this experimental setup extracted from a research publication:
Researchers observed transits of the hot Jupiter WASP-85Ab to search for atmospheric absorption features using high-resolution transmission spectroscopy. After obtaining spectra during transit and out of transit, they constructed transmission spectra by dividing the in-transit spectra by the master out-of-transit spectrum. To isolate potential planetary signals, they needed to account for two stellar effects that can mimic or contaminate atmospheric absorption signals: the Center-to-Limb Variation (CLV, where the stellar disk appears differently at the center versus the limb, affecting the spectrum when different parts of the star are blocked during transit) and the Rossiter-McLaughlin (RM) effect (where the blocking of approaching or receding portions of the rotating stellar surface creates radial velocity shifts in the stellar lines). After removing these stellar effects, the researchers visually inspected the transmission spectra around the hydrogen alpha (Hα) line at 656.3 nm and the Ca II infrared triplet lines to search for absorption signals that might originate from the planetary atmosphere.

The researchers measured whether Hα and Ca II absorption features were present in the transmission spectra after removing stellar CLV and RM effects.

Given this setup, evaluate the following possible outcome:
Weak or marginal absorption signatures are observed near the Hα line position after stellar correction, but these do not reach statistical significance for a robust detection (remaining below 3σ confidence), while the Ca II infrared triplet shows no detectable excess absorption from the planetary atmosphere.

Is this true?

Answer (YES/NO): NO